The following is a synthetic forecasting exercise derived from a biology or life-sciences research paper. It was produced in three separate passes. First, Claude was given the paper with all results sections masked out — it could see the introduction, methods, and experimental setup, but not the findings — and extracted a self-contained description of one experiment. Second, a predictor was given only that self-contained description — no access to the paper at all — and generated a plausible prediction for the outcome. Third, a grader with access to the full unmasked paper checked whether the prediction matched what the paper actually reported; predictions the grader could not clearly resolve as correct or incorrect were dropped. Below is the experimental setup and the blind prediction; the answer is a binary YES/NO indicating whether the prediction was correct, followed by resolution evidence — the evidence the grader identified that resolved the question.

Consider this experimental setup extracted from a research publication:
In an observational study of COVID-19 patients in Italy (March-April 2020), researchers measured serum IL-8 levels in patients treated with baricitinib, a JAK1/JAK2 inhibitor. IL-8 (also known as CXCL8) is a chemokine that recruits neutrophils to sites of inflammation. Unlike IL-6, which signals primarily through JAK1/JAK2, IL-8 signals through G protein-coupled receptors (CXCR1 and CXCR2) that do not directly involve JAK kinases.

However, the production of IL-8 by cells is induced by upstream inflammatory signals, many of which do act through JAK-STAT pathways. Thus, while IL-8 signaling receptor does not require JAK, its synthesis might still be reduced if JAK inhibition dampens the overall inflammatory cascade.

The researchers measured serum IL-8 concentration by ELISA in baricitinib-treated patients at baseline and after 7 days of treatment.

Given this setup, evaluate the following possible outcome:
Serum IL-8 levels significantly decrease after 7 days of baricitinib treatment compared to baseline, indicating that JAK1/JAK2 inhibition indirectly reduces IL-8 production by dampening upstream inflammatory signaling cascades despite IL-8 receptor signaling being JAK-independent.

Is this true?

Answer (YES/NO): NO